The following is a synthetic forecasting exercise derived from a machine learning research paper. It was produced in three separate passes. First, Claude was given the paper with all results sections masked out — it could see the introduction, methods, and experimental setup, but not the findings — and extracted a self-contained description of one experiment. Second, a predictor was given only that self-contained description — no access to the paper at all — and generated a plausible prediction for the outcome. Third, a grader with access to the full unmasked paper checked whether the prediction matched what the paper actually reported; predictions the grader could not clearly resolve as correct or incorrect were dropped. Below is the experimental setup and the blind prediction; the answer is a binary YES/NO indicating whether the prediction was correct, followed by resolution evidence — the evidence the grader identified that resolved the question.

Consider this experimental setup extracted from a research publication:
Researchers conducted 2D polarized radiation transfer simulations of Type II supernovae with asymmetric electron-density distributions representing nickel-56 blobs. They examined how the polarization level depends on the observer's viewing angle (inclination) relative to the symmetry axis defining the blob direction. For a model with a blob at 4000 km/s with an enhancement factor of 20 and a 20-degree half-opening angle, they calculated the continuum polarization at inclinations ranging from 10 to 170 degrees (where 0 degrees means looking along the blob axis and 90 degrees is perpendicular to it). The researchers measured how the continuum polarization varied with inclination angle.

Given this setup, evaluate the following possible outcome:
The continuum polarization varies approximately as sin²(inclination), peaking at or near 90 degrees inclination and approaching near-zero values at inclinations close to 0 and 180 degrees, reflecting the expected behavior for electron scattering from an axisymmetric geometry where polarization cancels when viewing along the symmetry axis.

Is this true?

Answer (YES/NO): YES